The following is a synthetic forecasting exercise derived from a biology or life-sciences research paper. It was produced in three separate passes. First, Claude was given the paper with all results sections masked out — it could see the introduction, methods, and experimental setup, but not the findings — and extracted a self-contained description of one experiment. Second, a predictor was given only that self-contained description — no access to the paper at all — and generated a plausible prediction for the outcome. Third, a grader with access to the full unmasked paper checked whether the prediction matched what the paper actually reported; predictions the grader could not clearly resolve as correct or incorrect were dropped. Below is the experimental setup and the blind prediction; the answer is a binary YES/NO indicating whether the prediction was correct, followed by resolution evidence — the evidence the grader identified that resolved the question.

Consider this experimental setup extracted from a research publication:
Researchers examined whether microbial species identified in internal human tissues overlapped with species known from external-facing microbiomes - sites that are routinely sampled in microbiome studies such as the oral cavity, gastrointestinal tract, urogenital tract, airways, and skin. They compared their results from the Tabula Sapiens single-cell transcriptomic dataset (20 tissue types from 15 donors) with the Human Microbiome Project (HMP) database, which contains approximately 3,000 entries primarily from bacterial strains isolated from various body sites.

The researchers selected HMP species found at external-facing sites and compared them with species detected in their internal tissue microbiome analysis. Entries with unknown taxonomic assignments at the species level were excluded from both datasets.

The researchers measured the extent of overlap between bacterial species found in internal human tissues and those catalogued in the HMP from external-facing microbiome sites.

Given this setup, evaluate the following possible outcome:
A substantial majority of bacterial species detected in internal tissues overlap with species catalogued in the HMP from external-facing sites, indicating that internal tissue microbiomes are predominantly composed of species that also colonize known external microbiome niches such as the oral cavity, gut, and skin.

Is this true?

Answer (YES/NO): NO